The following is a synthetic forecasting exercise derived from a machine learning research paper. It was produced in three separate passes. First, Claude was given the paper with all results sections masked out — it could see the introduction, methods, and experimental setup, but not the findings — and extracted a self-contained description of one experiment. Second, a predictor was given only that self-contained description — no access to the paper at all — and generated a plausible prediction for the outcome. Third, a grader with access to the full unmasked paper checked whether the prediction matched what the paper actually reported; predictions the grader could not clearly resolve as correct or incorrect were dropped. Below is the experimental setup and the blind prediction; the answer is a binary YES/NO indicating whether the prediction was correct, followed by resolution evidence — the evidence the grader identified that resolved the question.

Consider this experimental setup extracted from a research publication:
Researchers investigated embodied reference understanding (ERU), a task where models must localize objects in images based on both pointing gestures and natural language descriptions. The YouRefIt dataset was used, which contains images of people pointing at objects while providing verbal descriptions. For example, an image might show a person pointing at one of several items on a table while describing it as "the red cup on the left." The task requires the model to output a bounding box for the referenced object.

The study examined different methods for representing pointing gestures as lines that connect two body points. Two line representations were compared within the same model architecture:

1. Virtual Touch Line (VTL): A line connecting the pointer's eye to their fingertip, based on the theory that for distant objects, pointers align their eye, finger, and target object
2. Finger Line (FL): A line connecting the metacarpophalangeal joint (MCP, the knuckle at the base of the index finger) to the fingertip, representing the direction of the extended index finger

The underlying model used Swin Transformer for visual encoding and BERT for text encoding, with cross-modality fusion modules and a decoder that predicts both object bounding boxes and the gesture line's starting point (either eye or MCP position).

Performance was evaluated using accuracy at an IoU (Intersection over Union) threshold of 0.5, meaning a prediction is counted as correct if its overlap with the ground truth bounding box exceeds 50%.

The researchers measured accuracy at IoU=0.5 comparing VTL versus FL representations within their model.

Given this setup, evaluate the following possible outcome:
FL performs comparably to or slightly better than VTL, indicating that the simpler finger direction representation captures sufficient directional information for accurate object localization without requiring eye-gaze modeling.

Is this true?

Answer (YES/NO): NO